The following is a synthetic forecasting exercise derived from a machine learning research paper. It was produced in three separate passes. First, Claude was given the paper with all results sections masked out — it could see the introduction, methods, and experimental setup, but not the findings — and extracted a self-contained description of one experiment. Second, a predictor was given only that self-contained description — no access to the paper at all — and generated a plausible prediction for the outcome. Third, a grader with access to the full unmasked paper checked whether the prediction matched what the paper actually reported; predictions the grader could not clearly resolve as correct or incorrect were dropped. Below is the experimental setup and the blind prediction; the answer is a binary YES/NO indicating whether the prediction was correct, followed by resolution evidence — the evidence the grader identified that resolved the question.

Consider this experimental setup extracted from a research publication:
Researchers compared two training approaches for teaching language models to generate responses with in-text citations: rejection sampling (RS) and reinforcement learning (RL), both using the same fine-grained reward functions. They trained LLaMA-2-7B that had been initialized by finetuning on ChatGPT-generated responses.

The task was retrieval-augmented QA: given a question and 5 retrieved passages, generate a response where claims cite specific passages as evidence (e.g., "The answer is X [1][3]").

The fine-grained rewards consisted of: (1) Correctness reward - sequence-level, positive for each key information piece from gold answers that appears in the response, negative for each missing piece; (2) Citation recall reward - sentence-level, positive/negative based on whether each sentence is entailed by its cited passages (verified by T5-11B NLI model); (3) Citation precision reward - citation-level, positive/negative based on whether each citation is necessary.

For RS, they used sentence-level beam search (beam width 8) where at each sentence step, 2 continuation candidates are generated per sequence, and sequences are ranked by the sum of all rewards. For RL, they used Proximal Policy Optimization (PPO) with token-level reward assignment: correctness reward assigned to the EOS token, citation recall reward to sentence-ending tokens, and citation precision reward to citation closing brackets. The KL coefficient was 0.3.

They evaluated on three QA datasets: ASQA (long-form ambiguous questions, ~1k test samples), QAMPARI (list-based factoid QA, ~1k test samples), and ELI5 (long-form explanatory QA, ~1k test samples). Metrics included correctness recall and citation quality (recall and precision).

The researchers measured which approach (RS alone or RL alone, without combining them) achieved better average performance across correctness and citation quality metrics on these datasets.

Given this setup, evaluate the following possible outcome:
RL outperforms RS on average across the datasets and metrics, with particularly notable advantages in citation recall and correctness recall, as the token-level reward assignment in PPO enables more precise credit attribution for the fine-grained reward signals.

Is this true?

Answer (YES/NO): NO